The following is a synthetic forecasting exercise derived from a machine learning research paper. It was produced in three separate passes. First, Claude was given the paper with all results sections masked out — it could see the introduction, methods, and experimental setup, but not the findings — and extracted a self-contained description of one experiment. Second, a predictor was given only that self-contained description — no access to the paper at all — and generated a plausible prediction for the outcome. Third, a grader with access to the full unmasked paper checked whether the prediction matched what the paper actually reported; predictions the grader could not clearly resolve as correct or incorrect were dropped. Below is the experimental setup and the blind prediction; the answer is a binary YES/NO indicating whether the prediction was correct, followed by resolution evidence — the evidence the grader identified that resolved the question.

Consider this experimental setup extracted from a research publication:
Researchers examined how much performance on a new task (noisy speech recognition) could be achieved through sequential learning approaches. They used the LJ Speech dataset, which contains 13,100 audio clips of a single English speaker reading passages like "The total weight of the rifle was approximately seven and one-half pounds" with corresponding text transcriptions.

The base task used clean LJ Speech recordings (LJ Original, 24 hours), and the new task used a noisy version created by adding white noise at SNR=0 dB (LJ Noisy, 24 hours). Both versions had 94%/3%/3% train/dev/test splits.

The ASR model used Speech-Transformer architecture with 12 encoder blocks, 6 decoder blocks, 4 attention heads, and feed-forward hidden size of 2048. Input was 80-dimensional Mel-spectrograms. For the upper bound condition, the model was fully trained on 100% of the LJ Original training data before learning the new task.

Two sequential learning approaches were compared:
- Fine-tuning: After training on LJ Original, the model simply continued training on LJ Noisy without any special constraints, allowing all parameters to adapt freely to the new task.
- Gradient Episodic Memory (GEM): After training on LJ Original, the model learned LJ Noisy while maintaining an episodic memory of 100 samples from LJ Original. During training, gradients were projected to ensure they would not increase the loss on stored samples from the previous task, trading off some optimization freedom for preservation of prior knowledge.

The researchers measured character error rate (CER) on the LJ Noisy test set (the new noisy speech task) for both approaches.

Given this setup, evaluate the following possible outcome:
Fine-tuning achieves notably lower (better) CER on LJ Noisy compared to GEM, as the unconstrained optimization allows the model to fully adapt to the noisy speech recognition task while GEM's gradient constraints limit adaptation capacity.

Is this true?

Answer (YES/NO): NO